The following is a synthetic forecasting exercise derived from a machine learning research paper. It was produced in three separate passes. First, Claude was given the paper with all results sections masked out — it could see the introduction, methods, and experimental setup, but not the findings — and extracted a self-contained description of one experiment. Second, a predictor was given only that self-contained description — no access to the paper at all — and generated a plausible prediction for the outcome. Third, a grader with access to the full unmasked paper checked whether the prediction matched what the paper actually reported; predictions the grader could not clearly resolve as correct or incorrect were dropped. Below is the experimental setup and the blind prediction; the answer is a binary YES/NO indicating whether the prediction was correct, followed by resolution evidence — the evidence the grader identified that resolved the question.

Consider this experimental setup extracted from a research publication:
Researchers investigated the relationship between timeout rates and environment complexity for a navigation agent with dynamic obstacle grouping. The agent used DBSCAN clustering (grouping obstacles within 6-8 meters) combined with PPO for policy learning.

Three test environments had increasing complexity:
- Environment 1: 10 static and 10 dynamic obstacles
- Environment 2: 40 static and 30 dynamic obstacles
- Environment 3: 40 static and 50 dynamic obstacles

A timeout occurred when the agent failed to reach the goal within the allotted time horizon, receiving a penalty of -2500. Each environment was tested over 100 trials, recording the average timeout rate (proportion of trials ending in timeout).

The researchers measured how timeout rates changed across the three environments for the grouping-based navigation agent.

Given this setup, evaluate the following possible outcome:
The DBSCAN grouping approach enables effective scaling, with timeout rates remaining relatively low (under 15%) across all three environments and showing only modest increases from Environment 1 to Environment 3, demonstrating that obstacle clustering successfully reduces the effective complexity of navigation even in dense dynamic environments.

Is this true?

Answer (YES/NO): NO